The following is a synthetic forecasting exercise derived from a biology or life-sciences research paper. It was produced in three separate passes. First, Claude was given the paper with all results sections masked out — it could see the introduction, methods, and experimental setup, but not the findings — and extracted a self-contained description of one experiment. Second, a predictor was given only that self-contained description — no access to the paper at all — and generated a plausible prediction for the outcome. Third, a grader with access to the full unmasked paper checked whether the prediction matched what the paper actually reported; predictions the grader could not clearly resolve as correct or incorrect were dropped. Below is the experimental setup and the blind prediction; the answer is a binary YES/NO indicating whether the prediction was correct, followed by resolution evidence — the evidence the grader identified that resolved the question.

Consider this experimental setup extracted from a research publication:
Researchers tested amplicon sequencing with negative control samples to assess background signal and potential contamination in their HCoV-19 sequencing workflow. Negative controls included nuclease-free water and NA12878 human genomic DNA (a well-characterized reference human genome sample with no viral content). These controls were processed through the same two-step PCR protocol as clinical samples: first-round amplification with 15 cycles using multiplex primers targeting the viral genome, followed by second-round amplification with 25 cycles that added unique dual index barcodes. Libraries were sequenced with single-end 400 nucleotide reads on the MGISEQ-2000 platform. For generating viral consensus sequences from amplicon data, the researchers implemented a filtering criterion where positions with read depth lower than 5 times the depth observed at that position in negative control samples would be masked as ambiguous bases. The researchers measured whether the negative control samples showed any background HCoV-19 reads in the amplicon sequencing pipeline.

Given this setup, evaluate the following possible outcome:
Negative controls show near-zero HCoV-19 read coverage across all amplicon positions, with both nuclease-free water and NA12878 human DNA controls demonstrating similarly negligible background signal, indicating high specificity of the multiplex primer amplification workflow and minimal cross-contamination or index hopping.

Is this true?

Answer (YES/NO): NO